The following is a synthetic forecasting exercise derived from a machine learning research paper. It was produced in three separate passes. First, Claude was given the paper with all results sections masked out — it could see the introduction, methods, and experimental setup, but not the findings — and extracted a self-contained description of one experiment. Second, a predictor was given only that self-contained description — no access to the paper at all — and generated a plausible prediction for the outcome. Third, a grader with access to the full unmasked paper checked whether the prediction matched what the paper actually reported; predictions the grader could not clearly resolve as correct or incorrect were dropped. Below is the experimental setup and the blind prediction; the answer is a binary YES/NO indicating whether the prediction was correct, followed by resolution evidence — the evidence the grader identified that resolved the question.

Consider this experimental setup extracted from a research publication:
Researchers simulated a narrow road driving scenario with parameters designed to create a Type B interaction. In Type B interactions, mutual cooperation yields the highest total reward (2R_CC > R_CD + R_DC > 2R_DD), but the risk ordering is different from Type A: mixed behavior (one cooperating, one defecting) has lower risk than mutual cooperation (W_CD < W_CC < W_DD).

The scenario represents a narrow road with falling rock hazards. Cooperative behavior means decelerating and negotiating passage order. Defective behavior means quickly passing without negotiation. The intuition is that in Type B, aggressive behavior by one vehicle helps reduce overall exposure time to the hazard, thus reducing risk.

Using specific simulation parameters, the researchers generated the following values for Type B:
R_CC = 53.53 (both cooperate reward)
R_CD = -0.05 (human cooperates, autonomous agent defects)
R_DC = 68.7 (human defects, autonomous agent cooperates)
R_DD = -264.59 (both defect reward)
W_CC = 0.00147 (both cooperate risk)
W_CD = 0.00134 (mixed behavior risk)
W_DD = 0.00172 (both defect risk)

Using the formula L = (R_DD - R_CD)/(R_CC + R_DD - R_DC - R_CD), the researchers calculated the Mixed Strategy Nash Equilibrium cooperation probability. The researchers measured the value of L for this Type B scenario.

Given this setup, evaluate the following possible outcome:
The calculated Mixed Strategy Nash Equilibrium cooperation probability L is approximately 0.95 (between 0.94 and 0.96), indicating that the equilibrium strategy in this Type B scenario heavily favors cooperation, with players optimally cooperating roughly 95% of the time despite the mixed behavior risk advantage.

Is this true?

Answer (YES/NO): YES